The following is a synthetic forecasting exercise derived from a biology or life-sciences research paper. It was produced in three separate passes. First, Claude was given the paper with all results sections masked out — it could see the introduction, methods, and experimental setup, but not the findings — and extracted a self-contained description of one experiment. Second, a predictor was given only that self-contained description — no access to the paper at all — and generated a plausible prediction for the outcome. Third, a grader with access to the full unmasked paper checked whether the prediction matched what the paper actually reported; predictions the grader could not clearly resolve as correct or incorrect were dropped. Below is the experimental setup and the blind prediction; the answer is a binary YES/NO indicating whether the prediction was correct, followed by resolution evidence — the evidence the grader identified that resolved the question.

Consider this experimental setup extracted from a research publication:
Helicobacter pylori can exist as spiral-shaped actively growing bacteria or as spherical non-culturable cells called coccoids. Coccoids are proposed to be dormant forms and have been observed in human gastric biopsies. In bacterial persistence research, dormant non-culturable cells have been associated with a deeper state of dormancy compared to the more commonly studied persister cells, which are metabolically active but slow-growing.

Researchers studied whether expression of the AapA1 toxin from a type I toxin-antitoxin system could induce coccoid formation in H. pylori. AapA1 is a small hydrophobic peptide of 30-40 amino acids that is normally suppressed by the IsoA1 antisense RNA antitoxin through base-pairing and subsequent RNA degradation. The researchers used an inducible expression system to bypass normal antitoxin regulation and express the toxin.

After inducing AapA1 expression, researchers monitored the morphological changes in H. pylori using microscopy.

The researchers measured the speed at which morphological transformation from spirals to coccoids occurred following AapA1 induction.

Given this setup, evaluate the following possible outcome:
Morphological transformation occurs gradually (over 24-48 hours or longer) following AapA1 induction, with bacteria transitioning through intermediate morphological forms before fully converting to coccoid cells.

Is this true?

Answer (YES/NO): NO